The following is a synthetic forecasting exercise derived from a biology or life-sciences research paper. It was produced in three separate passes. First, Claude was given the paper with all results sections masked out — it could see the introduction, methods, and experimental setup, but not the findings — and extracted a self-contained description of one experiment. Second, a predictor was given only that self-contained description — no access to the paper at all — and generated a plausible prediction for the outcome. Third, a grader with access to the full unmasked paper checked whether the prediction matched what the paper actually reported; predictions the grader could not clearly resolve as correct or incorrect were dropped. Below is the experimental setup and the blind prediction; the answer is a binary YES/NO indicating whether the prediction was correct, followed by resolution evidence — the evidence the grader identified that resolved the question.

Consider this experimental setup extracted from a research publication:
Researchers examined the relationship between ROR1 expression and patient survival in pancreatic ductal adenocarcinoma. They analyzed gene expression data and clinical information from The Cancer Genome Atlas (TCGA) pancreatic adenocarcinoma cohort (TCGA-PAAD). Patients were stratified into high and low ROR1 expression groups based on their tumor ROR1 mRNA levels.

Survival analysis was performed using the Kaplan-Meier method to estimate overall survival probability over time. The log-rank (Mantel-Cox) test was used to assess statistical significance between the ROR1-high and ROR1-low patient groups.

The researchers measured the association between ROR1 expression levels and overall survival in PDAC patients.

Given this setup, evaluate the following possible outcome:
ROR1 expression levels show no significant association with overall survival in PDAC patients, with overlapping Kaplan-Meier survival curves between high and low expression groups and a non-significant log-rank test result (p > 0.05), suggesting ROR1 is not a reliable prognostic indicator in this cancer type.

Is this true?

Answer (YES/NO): NO